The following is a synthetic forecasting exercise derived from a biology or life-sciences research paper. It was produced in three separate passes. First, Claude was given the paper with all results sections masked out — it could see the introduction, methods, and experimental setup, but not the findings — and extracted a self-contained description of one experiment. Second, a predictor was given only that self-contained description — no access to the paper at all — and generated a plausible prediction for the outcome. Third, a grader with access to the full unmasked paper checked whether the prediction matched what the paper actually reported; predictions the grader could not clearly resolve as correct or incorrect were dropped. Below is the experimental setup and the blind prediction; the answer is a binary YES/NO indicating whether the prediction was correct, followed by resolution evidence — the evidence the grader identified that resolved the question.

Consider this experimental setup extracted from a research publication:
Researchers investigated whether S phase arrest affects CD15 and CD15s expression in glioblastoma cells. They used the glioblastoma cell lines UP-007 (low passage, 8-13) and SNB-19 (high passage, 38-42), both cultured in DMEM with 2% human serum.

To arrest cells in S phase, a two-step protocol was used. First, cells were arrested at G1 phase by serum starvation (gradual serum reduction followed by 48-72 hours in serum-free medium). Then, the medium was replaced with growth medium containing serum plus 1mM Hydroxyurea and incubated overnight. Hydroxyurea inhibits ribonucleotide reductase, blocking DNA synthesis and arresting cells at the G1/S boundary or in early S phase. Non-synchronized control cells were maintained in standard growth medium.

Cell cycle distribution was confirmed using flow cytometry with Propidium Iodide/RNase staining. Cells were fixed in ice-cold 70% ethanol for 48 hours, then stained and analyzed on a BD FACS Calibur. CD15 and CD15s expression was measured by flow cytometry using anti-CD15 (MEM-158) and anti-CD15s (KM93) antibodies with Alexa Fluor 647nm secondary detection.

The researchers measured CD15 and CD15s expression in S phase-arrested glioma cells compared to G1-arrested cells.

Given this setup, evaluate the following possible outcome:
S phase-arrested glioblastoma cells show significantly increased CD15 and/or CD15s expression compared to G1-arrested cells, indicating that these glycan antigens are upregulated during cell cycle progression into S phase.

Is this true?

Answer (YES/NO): NO